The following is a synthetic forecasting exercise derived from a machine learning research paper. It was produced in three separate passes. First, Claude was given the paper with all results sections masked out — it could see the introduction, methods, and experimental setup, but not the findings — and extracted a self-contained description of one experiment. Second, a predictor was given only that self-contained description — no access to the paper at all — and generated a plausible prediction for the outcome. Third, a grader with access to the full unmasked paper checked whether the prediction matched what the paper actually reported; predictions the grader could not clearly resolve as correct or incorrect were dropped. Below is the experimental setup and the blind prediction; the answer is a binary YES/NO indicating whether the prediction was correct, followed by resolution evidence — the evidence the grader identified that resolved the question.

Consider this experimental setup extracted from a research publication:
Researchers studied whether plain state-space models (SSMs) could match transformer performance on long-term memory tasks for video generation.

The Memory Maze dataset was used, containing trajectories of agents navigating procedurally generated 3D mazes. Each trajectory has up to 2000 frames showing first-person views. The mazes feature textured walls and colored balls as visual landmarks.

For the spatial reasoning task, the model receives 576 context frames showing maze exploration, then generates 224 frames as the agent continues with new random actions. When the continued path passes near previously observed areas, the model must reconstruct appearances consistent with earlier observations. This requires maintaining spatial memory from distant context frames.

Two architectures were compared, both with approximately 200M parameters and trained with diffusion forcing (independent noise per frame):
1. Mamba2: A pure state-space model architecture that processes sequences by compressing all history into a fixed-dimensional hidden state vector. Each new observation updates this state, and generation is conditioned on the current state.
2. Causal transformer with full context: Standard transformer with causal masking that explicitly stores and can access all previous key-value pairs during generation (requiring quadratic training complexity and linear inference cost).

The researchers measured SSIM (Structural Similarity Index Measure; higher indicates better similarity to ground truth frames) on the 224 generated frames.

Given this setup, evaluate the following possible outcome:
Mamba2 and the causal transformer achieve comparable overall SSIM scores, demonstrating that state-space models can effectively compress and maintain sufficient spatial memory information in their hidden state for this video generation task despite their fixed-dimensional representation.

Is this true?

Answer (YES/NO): NO